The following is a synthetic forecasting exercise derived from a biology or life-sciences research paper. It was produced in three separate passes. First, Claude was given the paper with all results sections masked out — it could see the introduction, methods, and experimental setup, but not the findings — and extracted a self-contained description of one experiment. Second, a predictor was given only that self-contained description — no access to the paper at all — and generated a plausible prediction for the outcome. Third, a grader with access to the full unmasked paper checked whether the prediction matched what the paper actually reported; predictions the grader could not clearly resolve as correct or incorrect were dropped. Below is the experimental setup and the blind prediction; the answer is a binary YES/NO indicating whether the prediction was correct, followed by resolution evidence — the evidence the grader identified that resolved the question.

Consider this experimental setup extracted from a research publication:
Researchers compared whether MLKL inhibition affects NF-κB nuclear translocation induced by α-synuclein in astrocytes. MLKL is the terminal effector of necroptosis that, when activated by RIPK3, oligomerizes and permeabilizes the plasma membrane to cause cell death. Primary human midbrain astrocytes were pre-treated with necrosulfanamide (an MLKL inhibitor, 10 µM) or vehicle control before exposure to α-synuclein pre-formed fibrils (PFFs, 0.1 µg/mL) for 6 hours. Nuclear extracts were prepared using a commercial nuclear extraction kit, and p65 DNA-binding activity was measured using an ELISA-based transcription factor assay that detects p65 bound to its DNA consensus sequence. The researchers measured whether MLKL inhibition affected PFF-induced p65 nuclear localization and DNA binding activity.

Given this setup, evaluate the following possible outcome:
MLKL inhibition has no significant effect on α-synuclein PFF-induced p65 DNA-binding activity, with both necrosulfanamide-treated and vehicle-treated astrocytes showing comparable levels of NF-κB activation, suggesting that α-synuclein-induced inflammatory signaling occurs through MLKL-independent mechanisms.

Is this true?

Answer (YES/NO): YES